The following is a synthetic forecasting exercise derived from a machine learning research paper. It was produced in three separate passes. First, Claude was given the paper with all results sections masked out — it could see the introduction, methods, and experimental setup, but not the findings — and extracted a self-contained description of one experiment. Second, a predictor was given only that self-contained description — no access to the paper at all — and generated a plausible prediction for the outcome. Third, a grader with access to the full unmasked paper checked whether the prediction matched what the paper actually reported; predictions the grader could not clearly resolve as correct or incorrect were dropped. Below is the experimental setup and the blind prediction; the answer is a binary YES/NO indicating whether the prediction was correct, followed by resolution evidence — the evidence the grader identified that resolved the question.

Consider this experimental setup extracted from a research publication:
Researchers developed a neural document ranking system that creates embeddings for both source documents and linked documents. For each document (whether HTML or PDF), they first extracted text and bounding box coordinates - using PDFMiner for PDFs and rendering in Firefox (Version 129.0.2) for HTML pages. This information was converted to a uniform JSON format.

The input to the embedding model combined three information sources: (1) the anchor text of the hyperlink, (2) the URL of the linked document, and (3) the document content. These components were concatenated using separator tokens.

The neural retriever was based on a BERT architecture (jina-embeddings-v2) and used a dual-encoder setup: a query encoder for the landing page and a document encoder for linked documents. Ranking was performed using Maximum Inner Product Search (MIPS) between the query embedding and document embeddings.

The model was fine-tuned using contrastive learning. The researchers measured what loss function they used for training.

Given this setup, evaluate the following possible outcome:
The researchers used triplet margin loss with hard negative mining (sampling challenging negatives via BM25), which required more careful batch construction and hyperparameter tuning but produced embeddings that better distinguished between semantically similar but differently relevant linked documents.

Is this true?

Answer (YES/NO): NO